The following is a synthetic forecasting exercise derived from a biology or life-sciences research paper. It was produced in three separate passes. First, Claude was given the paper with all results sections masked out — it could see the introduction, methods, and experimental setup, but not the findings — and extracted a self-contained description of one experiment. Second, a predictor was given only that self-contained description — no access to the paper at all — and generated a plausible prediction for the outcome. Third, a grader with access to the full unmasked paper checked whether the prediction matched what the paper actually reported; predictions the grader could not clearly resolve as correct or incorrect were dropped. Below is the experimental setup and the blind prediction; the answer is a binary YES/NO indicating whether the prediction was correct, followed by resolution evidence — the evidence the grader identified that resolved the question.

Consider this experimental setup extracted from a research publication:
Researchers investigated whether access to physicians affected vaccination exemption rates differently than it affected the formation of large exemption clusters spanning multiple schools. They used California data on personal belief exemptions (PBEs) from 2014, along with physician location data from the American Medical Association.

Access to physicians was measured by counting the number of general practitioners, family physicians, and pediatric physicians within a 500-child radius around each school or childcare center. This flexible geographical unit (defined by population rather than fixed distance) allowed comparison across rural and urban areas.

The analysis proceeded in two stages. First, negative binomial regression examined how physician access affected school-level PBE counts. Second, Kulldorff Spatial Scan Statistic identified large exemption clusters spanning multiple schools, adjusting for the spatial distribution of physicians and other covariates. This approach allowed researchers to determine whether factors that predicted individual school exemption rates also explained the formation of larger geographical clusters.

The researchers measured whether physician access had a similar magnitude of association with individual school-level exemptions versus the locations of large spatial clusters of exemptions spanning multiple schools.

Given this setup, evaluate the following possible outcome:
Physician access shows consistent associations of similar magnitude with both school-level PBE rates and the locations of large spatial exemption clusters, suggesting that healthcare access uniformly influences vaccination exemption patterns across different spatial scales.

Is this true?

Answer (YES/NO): NO